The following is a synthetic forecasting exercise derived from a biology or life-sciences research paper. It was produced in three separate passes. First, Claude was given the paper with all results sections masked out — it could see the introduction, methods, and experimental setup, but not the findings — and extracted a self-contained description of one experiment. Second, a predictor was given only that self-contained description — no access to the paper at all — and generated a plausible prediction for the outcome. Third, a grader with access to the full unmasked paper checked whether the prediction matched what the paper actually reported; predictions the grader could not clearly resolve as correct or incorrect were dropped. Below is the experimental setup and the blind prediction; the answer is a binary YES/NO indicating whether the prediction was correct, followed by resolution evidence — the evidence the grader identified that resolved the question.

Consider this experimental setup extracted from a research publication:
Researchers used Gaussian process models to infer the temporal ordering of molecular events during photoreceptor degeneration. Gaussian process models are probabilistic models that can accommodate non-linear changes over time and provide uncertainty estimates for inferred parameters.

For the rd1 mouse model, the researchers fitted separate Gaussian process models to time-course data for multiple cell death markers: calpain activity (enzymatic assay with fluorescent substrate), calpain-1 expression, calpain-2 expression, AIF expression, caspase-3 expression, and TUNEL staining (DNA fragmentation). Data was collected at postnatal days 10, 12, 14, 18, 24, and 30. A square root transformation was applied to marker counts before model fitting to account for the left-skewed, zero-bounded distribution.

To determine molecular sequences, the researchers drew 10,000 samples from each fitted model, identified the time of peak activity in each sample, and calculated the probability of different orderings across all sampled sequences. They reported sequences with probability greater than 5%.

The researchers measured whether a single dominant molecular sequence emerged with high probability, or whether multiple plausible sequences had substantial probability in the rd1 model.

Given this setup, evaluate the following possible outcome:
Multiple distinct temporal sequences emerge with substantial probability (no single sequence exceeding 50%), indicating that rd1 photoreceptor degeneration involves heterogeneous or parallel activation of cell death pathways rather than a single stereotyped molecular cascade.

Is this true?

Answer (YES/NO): NO